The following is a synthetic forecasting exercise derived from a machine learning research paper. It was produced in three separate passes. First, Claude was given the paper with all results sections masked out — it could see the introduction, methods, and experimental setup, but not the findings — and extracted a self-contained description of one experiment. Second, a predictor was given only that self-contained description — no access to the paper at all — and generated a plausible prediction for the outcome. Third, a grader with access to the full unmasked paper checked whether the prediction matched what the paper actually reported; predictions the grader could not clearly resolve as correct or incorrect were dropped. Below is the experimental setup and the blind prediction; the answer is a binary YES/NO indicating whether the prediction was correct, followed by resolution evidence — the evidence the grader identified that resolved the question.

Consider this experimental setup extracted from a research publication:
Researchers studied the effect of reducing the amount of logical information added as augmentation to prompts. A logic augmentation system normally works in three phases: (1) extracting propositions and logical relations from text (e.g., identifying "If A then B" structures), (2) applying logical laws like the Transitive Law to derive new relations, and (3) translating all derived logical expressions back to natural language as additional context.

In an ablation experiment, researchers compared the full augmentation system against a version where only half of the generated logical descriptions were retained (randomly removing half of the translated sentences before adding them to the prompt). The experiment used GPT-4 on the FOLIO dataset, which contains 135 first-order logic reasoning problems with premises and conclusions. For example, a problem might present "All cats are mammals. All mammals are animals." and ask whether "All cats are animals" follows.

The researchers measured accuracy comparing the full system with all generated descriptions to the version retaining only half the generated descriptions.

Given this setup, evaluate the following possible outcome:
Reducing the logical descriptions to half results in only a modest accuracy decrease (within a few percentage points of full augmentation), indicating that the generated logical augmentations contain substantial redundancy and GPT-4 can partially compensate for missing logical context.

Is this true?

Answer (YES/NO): YES